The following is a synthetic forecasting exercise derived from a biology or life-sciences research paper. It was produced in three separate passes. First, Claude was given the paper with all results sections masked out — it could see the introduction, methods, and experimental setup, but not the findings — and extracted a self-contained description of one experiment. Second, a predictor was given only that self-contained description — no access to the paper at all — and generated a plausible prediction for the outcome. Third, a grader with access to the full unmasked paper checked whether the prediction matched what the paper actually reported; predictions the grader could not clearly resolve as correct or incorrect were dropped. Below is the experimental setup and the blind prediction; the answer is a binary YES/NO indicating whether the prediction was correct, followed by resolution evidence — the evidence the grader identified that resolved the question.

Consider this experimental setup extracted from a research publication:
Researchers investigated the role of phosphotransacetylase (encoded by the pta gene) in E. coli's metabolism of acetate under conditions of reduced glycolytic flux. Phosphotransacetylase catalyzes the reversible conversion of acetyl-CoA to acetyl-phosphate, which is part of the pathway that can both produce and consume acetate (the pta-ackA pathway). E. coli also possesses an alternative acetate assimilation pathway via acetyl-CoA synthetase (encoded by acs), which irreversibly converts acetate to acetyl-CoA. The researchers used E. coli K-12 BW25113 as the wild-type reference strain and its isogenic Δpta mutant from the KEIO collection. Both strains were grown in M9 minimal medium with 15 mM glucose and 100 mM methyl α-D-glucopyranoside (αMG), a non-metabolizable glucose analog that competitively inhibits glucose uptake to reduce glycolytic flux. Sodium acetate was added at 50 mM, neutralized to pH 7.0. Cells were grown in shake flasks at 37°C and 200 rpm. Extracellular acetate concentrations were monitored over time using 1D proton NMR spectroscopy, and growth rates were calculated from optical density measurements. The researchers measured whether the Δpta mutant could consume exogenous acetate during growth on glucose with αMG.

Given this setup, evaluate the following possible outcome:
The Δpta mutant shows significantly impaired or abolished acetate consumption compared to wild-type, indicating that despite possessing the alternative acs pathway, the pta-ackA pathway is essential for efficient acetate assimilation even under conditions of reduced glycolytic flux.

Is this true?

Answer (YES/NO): YES